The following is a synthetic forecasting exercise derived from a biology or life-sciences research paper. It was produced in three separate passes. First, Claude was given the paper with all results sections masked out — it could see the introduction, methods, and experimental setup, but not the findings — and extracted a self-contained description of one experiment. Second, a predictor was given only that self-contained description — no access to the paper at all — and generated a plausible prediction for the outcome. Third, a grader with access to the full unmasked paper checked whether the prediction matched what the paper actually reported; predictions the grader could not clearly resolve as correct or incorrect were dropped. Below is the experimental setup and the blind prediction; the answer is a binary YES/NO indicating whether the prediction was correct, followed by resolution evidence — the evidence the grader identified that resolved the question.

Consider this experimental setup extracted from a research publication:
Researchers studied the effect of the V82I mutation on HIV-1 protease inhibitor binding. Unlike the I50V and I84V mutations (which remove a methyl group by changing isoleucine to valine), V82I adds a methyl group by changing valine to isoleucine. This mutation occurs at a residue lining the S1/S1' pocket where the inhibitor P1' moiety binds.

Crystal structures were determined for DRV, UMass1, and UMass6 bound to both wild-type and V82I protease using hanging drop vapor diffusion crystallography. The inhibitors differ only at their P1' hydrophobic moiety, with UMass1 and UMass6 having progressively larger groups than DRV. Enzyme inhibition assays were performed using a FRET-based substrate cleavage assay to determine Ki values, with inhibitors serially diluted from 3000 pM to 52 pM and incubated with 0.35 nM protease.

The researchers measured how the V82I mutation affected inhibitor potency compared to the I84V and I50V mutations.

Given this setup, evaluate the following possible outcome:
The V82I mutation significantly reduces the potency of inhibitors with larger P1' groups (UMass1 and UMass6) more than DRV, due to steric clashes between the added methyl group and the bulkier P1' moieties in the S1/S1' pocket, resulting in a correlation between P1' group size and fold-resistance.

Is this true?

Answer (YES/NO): NO